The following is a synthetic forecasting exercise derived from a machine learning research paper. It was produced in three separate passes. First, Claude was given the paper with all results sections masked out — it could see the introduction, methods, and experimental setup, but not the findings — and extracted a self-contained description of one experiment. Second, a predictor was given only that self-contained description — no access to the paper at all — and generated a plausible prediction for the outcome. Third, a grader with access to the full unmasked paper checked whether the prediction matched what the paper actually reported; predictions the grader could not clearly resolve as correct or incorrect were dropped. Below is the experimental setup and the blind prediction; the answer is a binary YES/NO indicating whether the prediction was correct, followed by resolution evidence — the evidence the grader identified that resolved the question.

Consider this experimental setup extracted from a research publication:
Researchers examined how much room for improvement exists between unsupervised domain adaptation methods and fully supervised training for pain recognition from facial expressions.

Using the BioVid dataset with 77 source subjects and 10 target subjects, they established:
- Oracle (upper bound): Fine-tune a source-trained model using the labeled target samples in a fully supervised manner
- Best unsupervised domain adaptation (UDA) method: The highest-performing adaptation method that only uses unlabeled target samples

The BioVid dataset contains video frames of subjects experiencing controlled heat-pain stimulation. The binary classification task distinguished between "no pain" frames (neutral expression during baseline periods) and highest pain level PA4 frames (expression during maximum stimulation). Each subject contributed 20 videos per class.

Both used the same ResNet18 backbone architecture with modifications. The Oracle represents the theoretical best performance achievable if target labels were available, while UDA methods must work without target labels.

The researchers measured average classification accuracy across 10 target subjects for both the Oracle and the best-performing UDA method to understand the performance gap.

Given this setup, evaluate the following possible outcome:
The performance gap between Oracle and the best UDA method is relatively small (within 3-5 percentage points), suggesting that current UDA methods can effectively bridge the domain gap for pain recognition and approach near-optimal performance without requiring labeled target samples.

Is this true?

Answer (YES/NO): NO